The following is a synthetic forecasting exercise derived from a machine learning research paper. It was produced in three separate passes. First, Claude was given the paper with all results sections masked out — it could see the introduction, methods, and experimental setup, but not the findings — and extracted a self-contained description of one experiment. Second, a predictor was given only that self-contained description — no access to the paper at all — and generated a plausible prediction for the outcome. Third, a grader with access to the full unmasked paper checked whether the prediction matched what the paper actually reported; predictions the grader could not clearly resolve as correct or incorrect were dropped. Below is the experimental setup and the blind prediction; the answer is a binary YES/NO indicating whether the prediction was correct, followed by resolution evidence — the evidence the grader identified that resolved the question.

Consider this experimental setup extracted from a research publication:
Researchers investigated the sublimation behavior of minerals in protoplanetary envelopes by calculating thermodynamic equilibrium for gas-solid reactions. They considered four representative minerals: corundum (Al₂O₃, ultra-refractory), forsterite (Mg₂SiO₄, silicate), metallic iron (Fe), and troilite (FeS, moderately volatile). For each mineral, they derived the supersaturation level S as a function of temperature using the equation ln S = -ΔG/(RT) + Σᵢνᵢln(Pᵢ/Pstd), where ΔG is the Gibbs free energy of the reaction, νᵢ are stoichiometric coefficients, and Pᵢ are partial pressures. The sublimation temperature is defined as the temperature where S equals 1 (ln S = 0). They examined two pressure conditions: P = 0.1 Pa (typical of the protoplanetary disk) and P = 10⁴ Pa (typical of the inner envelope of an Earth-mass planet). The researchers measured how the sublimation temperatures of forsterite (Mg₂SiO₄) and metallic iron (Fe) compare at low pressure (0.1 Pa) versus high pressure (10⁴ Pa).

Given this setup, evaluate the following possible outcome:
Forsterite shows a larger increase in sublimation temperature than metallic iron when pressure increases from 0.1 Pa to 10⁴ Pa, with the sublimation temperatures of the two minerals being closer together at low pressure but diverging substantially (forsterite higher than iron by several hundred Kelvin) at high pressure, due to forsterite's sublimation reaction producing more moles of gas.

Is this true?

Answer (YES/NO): NO